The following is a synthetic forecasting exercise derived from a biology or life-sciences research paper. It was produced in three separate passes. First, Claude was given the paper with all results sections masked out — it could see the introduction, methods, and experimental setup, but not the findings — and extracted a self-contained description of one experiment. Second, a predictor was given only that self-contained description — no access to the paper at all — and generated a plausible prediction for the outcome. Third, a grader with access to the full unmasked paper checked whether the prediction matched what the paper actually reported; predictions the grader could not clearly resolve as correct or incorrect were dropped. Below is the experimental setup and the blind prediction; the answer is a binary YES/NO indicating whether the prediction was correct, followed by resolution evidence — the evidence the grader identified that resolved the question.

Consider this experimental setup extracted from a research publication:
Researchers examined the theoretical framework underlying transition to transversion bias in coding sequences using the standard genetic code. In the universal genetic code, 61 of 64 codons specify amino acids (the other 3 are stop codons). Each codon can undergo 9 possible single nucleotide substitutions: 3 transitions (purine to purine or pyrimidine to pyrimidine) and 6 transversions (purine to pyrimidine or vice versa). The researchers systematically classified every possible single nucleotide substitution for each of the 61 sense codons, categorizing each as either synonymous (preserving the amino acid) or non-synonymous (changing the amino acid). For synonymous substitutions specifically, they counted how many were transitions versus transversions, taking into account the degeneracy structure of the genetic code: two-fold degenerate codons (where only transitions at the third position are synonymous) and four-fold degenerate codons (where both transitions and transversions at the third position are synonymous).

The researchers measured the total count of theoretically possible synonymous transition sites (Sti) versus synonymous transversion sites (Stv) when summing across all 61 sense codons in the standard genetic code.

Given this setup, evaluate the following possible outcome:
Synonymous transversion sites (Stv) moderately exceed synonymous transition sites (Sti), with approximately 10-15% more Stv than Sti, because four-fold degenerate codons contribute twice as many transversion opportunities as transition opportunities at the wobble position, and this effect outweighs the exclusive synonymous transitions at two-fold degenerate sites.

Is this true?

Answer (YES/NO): NO